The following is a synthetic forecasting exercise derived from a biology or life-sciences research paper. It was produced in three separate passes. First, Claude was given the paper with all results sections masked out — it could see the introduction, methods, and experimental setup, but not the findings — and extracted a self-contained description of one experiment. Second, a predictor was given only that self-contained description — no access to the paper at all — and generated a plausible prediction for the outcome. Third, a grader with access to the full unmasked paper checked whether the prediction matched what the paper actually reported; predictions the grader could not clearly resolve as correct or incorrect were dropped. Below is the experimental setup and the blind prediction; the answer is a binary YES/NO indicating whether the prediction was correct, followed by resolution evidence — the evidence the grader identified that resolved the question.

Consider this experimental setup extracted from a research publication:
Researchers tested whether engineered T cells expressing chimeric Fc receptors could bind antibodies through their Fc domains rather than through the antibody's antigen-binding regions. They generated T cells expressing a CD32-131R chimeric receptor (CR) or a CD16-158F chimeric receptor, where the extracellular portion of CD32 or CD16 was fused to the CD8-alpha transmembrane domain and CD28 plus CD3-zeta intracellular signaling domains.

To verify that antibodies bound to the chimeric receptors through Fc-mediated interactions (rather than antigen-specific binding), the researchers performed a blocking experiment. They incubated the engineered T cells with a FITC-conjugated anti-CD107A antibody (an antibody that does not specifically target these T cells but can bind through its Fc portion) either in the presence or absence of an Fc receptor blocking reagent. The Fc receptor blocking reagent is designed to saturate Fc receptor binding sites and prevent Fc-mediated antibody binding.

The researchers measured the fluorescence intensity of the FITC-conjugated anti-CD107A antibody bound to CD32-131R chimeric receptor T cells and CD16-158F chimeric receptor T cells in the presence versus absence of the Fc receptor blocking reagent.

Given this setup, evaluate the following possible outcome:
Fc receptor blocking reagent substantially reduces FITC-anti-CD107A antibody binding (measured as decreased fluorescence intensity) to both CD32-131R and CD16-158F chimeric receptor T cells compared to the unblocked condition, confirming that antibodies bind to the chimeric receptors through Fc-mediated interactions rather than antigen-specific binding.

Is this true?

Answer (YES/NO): NO